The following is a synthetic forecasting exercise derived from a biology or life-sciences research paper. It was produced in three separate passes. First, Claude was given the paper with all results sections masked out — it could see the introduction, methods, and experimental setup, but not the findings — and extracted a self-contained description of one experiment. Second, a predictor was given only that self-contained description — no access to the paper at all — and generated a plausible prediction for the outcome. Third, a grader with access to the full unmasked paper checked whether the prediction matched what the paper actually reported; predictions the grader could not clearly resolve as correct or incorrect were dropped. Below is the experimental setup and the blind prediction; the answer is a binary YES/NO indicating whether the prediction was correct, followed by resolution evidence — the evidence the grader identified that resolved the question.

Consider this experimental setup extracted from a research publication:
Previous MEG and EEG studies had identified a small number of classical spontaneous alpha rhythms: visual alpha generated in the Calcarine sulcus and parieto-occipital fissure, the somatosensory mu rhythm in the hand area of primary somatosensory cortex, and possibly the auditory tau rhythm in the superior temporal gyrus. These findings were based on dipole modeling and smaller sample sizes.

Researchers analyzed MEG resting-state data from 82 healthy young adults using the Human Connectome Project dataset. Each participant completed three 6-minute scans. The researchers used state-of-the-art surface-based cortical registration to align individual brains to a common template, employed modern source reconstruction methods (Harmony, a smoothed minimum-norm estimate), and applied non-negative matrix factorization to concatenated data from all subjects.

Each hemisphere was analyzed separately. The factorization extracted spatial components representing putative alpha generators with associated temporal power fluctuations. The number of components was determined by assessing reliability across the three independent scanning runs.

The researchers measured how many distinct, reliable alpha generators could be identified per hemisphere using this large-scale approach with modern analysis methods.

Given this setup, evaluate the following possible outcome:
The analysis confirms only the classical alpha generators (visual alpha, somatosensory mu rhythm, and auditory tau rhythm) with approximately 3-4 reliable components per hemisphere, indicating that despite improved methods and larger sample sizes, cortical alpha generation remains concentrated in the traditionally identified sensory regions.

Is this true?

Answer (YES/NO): NO